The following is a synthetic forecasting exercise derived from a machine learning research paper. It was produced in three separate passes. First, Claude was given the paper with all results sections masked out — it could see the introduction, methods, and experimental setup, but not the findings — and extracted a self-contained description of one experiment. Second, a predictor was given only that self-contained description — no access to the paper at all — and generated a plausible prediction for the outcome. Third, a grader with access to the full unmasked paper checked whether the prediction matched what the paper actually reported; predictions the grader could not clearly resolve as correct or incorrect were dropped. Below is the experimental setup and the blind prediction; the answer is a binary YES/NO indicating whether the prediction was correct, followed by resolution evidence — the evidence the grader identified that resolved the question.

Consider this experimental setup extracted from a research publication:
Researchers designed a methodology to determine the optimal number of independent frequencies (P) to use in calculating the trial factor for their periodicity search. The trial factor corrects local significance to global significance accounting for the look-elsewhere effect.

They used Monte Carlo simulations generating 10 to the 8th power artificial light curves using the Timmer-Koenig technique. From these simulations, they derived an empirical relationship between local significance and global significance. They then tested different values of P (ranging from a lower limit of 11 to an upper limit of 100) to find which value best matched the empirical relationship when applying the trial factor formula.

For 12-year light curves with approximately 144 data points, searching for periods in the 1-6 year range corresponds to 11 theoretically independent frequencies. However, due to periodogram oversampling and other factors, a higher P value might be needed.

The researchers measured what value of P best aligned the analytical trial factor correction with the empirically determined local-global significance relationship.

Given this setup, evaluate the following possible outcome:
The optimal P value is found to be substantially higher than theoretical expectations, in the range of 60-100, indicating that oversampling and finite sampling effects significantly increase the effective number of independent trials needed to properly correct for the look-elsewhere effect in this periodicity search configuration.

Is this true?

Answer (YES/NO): NO